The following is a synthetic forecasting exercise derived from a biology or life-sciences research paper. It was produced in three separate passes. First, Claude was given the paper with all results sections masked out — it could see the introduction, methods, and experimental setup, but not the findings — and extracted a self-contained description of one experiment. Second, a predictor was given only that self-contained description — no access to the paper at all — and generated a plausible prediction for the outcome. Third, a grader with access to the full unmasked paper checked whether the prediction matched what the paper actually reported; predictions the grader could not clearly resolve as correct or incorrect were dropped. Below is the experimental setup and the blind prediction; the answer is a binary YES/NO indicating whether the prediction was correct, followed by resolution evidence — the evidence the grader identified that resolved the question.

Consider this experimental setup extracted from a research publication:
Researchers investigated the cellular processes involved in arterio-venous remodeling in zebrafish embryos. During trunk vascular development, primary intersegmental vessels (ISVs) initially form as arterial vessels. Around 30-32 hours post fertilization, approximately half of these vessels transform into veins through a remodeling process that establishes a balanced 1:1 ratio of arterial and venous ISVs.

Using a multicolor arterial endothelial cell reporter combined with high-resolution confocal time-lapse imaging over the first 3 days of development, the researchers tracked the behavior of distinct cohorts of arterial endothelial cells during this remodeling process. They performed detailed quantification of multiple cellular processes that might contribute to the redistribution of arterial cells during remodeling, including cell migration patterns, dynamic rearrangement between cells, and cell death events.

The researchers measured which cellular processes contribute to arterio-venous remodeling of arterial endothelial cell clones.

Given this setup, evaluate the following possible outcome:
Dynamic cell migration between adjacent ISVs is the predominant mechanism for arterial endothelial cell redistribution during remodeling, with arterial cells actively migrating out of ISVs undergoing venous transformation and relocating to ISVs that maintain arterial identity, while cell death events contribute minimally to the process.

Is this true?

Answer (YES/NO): NO